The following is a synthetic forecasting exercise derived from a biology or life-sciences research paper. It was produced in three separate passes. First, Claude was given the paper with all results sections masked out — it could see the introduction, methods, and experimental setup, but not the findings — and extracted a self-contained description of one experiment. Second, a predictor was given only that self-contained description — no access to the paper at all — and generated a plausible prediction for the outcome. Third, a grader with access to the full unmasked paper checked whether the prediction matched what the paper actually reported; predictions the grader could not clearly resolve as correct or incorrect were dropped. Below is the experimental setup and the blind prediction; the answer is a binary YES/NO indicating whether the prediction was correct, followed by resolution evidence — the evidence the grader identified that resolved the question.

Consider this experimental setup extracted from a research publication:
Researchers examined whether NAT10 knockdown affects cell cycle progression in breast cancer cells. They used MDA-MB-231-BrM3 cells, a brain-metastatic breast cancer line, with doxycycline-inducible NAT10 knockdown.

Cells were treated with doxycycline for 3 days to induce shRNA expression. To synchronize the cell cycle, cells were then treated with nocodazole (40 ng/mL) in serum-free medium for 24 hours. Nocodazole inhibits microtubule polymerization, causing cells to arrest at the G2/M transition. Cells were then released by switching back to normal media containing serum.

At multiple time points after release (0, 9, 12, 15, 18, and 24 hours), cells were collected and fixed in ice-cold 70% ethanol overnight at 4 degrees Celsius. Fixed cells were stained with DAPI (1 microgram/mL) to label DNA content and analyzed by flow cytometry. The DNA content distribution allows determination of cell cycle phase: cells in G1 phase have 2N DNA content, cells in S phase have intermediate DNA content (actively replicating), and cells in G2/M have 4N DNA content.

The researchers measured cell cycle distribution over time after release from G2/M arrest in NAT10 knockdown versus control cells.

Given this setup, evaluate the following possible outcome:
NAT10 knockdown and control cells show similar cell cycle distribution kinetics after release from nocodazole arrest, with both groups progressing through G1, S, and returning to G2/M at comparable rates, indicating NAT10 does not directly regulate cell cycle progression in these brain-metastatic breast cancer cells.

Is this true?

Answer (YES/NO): NO